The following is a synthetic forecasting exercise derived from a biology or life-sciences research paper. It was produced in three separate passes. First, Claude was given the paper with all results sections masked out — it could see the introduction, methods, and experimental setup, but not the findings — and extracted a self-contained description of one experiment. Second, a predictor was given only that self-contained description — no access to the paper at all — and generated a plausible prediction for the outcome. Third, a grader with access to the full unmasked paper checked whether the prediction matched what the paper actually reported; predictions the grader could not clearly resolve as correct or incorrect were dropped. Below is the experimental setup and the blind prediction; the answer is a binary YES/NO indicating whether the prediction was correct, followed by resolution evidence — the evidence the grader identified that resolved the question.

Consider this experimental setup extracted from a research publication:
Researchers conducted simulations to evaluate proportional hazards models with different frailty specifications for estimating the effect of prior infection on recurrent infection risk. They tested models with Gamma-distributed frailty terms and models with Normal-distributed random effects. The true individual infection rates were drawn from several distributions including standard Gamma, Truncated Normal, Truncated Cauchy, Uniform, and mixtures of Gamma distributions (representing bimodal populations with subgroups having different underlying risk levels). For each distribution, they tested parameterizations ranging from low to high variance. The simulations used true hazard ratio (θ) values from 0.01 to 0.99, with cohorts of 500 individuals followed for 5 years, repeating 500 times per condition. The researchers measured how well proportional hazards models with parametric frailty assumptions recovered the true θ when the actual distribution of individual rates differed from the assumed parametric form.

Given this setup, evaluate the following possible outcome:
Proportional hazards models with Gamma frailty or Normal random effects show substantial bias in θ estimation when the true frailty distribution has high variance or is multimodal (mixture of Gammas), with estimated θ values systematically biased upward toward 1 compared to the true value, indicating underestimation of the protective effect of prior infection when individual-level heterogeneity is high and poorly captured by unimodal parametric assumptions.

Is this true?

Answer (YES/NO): YES